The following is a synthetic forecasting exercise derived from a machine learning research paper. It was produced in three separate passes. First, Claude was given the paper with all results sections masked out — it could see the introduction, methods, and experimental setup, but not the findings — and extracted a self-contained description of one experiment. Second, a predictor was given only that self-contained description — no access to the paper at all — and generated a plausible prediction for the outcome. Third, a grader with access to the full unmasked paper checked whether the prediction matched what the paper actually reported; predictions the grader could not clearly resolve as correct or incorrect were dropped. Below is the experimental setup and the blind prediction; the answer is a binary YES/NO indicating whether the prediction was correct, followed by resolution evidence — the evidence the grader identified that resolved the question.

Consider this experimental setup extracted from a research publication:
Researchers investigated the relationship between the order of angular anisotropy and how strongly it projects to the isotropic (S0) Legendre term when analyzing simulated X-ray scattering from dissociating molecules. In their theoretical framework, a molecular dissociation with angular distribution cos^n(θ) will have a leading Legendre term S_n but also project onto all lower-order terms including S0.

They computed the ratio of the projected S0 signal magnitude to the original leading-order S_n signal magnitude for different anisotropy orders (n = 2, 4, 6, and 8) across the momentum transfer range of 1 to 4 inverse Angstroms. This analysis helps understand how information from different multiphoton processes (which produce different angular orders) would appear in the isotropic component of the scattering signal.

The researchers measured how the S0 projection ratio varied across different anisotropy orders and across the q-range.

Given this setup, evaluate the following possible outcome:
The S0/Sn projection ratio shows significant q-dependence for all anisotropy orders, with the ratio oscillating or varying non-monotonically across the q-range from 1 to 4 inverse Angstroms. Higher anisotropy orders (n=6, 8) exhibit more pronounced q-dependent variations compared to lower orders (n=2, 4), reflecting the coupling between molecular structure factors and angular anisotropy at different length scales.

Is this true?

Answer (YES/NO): NO